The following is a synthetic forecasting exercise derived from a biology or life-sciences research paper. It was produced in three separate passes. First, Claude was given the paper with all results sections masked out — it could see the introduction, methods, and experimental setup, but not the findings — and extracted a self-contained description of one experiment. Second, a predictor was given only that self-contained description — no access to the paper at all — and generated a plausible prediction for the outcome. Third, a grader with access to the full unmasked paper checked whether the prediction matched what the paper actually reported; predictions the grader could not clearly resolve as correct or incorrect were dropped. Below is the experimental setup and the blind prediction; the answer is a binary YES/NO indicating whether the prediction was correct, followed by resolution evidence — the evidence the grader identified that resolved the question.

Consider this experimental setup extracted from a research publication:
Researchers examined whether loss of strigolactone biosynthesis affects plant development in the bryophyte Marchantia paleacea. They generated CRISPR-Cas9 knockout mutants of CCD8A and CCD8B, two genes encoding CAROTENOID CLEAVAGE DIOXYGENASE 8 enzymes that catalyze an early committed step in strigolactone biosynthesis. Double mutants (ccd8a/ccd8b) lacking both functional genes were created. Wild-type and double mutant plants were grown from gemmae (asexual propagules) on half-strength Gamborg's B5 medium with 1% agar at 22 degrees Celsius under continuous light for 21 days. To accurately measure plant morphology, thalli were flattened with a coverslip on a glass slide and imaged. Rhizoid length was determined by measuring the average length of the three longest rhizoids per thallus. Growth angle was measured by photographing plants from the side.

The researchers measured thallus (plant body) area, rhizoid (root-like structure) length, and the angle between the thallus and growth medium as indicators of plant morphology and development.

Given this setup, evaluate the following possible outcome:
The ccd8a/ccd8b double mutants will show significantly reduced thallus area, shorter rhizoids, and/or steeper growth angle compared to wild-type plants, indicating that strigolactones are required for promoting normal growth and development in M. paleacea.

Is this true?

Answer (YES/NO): NO